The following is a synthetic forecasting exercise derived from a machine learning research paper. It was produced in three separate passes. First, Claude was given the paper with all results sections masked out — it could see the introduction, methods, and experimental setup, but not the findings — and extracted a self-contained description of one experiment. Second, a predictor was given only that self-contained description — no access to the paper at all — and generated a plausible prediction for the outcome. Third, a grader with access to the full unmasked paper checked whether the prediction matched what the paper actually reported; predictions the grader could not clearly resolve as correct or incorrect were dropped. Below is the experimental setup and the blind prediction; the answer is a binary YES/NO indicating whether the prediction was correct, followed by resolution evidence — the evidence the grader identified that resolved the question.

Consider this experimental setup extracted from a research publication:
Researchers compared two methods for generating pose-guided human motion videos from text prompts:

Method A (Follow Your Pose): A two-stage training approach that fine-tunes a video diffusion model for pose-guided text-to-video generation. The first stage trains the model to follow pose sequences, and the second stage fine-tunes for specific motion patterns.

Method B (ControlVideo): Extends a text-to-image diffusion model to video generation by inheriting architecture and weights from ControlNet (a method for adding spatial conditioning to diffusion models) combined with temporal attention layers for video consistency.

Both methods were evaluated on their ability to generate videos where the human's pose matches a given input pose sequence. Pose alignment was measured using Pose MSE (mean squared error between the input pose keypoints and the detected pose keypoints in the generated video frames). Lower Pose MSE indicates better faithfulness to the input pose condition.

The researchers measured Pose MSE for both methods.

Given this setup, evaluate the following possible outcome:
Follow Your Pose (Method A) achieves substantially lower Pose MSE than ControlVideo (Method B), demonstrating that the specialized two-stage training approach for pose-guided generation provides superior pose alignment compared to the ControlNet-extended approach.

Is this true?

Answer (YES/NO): YES